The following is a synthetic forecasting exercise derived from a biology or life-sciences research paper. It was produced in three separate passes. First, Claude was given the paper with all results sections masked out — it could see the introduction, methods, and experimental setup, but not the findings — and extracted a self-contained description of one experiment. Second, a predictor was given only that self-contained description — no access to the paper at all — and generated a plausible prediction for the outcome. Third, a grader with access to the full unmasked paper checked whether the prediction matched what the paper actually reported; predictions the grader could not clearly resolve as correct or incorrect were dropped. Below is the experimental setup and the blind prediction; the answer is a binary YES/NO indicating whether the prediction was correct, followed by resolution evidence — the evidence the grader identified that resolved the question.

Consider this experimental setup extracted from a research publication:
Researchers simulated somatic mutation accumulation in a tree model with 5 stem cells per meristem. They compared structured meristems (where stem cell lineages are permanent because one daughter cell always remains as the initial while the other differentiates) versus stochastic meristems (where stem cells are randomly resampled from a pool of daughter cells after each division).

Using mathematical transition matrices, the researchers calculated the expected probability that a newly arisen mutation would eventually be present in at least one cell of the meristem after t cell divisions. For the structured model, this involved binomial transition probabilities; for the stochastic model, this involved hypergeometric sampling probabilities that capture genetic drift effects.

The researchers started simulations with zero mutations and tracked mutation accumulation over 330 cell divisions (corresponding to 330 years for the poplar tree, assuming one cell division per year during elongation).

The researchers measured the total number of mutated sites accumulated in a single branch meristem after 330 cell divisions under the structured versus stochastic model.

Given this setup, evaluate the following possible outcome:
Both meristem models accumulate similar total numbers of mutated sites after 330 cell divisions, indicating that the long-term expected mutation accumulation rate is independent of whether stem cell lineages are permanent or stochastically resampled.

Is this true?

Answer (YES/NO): NO